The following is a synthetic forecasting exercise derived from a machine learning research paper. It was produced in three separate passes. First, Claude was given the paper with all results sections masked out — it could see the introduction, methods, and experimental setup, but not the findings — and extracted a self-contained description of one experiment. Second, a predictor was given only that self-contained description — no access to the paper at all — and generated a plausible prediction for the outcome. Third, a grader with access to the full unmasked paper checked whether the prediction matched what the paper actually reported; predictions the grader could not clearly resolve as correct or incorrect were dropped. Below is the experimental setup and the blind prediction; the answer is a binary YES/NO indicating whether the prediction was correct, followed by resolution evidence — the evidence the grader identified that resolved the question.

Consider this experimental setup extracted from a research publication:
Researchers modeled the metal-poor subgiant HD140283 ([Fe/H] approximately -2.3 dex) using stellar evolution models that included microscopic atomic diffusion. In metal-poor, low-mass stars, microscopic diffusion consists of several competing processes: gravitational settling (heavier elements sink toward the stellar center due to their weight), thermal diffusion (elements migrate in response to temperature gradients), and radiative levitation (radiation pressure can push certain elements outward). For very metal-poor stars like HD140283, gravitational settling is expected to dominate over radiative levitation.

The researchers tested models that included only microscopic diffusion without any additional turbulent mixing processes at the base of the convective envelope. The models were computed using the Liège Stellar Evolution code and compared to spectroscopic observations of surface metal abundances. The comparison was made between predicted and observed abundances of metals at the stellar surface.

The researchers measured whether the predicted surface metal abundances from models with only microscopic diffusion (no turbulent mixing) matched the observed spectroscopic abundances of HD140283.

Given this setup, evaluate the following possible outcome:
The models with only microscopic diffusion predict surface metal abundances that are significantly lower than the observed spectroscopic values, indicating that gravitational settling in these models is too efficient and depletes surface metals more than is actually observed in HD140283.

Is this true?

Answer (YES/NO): YES